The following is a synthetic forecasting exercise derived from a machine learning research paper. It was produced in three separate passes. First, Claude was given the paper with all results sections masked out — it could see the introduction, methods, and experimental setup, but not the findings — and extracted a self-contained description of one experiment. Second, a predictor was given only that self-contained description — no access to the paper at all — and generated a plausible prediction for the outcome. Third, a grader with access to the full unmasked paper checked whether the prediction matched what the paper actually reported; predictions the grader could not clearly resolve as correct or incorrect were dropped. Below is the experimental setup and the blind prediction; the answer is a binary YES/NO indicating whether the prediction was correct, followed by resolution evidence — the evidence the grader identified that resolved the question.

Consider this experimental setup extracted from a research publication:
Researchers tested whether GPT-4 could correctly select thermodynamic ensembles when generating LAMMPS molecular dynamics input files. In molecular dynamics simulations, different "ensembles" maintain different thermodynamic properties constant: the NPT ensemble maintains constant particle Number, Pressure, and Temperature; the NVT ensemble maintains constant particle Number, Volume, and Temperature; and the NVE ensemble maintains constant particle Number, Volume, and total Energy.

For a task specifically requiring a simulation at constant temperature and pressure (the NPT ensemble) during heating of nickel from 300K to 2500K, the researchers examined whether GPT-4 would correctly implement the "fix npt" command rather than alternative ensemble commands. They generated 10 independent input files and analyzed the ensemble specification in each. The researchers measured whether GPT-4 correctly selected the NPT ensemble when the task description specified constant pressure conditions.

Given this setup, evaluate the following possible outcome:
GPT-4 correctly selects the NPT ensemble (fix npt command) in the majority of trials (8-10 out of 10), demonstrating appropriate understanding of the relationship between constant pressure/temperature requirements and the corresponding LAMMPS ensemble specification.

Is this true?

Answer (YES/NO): YES